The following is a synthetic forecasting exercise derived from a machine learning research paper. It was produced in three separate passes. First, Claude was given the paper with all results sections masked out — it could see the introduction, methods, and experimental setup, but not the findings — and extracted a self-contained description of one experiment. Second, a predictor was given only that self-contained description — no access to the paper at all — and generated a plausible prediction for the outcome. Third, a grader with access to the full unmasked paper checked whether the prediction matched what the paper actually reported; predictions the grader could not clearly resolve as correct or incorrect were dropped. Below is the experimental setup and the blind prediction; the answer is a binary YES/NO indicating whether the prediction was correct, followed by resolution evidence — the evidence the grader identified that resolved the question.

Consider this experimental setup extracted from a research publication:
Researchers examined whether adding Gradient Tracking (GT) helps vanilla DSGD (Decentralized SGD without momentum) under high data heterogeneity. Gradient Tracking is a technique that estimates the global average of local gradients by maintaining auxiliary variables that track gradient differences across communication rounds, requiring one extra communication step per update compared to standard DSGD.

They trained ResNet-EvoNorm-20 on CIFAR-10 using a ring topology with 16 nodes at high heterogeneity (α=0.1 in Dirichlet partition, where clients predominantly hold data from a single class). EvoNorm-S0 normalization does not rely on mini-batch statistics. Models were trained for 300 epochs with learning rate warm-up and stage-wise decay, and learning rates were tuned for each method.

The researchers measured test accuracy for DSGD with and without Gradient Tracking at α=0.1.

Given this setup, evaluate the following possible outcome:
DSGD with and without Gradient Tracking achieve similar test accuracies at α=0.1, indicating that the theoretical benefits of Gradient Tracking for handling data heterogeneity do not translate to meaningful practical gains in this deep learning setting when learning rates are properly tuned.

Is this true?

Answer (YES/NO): NO